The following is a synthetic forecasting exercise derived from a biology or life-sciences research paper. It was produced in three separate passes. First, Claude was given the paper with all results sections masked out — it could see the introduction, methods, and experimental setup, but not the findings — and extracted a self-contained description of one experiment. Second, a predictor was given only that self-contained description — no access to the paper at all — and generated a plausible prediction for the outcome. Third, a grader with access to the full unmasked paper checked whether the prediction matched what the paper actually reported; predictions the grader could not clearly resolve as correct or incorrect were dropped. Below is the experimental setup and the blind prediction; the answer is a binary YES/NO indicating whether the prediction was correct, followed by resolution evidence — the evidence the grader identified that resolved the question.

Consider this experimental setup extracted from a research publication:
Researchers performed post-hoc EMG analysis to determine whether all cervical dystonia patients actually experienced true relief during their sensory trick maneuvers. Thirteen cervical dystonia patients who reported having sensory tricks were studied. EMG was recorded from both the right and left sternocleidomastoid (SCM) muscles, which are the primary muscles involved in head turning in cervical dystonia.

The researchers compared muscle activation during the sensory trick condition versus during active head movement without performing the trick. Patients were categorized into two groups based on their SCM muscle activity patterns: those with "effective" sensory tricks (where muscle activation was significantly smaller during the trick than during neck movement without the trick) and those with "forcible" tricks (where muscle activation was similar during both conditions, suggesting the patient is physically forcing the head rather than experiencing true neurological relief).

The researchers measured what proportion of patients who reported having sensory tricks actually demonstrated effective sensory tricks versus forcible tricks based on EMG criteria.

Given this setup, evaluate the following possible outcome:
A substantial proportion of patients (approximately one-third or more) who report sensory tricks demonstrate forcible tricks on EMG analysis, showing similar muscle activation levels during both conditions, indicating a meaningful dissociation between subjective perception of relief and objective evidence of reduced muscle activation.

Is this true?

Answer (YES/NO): YES